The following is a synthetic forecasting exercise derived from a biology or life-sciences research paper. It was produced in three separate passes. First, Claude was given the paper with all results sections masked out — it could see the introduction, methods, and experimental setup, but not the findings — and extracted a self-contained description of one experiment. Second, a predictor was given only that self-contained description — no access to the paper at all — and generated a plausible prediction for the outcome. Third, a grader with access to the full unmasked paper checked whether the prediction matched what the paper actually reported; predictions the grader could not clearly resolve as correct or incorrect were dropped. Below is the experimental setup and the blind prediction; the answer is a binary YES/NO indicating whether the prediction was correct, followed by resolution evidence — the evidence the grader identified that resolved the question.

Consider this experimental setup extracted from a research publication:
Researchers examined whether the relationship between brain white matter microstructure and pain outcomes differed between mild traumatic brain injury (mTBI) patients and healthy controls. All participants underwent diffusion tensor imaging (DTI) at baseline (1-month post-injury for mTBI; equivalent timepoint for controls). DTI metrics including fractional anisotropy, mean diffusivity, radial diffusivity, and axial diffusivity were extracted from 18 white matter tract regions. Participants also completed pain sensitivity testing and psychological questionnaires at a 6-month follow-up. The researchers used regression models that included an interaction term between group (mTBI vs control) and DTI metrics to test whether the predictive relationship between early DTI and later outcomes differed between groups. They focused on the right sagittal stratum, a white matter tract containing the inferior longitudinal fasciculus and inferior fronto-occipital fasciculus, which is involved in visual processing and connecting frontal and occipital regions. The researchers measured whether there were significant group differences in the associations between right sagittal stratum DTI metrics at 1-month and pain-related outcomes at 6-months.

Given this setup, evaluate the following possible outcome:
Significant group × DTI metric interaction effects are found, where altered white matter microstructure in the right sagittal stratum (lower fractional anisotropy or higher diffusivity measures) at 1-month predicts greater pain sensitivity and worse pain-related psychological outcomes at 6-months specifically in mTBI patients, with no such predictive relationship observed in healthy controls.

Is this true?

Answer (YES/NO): YES